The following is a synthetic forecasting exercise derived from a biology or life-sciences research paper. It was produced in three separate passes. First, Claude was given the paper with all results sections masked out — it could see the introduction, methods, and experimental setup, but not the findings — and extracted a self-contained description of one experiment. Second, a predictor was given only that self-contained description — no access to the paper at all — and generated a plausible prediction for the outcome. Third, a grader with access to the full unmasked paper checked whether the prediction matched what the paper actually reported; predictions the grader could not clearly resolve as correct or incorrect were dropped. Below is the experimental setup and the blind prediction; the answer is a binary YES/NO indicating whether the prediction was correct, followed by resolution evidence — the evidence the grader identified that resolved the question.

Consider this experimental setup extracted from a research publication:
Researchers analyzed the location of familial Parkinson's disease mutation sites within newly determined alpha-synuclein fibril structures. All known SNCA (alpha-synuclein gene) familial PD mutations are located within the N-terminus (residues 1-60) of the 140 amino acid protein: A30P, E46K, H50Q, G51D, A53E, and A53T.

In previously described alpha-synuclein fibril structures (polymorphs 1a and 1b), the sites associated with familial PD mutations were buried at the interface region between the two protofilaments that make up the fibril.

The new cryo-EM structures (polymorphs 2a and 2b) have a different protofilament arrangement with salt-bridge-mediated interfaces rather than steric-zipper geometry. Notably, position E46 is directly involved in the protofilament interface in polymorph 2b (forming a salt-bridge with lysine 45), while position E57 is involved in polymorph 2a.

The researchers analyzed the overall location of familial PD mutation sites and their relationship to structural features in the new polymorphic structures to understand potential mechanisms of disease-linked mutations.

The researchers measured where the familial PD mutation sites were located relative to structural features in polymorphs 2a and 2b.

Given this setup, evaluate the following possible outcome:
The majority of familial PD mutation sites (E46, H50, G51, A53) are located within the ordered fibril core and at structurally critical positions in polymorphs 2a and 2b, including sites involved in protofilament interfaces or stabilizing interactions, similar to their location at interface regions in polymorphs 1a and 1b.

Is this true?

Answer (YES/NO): NO